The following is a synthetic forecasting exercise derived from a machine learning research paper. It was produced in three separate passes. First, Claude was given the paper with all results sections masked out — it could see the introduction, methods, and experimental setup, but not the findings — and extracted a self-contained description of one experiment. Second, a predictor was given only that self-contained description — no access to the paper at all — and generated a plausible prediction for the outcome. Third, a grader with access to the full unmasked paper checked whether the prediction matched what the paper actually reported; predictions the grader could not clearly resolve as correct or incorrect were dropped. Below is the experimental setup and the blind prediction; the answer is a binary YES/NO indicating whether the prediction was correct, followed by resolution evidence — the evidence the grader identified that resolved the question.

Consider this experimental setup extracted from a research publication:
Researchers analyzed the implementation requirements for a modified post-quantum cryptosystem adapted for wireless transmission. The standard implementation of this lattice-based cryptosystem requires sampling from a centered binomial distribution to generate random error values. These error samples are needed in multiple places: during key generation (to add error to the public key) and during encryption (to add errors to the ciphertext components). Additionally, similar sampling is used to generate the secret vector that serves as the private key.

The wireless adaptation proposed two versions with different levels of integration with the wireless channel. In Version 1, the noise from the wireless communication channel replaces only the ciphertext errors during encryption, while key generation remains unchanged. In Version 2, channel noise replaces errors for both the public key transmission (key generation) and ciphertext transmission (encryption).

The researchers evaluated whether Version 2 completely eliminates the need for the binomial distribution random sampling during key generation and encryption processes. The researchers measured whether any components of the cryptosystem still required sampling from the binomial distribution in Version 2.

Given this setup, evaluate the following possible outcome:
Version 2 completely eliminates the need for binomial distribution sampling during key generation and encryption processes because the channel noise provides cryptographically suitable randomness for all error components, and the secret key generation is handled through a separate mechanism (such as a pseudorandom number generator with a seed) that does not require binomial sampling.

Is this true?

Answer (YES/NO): NO